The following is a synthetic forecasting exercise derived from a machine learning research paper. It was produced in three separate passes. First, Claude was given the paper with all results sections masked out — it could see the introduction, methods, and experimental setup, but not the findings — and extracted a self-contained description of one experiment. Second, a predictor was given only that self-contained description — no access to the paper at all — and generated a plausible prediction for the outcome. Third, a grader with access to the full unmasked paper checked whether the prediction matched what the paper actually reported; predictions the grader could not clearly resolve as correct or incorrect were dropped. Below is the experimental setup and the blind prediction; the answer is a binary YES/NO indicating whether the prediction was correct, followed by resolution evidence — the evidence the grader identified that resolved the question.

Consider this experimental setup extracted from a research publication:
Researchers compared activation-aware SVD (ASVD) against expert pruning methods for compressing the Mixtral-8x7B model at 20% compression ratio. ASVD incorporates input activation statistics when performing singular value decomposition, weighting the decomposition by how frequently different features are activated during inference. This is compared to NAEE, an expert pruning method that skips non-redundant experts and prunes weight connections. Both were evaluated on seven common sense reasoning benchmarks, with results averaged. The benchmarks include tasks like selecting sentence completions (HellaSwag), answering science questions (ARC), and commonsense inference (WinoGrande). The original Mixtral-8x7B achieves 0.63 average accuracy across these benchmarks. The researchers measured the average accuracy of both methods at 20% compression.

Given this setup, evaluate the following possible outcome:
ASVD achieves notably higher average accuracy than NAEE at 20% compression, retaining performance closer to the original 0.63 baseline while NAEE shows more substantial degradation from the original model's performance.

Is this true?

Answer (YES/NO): NO